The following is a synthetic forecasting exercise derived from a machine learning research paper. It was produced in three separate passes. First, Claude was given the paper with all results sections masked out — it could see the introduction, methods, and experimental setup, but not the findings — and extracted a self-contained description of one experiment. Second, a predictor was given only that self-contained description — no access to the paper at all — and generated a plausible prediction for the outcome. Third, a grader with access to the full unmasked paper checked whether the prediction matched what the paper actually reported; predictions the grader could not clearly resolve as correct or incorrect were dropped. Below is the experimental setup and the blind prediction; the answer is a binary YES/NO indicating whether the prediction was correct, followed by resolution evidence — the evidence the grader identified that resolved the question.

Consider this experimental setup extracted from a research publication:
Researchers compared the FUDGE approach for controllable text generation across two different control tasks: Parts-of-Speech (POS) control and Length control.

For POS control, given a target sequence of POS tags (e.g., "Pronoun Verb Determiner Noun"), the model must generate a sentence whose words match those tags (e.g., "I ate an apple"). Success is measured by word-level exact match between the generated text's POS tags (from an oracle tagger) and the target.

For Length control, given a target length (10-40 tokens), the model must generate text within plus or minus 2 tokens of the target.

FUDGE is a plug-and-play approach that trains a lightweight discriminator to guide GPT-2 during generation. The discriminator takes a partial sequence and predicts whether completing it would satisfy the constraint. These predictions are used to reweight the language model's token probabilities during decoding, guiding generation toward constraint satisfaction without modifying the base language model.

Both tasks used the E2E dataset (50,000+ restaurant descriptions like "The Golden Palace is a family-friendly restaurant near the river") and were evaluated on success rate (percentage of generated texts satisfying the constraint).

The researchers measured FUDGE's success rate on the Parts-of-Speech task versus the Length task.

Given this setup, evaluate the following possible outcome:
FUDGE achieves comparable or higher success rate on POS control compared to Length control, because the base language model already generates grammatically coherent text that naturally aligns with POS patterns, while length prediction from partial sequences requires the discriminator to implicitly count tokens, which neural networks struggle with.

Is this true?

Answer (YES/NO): NO